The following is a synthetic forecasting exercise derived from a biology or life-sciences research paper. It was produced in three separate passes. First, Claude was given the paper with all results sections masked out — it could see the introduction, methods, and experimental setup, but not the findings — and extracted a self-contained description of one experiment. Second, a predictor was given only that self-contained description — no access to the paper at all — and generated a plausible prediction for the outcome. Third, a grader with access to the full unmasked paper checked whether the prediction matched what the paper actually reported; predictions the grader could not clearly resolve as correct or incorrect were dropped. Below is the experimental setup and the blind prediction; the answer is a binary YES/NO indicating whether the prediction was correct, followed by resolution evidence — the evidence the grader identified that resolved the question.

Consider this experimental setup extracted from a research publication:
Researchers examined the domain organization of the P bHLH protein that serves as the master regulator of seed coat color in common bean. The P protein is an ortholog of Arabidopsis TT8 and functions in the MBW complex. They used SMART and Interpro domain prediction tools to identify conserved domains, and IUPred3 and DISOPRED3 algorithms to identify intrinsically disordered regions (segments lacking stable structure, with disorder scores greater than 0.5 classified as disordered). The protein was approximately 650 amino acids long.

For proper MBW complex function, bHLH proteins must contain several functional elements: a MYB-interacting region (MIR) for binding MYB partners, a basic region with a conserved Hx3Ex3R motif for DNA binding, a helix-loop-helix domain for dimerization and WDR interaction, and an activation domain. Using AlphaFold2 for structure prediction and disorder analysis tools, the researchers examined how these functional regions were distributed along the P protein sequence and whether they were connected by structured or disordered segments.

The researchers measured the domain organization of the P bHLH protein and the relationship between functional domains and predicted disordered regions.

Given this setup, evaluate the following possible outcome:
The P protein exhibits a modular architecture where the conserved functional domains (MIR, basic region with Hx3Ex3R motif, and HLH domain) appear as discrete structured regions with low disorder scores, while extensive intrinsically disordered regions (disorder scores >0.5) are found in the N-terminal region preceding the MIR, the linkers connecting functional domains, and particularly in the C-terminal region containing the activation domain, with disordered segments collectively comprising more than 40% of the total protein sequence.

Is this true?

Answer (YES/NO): NO